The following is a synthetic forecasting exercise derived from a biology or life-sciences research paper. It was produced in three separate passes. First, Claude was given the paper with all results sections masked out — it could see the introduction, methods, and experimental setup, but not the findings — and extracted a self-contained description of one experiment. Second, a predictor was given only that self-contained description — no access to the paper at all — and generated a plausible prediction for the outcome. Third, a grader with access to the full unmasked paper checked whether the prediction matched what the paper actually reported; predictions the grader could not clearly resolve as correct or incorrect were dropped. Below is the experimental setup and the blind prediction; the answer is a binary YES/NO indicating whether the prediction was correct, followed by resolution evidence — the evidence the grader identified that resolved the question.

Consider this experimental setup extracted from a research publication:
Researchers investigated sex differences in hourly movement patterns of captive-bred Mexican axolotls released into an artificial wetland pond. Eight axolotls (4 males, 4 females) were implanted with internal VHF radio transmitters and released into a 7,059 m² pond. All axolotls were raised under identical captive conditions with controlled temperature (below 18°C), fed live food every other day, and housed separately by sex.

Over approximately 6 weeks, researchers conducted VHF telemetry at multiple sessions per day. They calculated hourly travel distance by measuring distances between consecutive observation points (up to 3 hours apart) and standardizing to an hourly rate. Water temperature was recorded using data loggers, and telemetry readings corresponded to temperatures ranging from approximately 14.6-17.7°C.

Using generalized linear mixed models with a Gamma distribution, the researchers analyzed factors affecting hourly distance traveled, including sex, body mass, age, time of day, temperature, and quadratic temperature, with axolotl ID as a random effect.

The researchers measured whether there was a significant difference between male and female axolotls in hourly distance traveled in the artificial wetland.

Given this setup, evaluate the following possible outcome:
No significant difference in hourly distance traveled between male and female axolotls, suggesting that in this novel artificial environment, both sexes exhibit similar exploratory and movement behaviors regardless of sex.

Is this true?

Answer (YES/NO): NO